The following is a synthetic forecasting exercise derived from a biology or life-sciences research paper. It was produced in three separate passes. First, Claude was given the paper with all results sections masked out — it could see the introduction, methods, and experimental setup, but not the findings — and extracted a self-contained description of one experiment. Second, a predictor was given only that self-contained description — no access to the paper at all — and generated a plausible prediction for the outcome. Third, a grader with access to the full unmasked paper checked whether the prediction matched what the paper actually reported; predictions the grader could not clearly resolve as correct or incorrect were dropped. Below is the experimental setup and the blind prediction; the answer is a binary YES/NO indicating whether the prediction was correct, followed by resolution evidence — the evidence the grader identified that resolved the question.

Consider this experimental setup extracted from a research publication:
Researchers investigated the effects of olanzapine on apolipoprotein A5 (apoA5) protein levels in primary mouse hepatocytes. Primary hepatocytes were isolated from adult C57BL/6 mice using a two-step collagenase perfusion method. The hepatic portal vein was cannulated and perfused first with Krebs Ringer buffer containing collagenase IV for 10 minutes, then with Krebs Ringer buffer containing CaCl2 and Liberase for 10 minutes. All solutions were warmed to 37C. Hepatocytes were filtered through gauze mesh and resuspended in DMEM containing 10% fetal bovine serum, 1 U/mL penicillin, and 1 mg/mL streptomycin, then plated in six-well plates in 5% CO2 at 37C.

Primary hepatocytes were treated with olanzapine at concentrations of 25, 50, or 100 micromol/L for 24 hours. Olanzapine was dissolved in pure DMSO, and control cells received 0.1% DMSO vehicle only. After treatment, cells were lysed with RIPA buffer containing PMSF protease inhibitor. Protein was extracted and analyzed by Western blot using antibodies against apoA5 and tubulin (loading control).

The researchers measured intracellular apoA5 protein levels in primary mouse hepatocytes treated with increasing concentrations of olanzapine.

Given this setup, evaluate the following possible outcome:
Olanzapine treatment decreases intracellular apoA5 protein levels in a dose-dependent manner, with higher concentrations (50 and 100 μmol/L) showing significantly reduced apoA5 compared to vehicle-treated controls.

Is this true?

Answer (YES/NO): NO